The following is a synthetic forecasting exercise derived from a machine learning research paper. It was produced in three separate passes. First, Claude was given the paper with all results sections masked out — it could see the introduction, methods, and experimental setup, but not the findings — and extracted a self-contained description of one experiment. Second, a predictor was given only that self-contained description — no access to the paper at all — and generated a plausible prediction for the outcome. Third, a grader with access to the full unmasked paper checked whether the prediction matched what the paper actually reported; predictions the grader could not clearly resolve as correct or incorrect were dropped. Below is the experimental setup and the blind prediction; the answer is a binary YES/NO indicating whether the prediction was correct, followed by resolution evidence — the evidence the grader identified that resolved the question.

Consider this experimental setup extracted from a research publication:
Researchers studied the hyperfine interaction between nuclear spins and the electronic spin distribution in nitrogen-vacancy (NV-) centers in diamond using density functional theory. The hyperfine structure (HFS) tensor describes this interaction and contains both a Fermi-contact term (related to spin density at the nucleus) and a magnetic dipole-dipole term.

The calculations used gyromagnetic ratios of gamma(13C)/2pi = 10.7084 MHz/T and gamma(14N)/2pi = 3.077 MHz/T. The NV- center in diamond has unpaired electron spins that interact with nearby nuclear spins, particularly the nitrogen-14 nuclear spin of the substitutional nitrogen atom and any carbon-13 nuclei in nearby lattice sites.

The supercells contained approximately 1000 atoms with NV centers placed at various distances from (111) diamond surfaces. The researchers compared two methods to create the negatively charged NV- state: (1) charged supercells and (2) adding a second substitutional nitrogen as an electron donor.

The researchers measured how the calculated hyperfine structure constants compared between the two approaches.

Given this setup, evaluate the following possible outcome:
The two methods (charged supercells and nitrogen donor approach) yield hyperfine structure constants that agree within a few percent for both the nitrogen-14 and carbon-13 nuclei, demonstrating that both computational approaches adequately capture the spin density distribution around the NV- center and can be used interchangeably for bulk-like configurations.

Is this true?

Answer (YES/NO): NO